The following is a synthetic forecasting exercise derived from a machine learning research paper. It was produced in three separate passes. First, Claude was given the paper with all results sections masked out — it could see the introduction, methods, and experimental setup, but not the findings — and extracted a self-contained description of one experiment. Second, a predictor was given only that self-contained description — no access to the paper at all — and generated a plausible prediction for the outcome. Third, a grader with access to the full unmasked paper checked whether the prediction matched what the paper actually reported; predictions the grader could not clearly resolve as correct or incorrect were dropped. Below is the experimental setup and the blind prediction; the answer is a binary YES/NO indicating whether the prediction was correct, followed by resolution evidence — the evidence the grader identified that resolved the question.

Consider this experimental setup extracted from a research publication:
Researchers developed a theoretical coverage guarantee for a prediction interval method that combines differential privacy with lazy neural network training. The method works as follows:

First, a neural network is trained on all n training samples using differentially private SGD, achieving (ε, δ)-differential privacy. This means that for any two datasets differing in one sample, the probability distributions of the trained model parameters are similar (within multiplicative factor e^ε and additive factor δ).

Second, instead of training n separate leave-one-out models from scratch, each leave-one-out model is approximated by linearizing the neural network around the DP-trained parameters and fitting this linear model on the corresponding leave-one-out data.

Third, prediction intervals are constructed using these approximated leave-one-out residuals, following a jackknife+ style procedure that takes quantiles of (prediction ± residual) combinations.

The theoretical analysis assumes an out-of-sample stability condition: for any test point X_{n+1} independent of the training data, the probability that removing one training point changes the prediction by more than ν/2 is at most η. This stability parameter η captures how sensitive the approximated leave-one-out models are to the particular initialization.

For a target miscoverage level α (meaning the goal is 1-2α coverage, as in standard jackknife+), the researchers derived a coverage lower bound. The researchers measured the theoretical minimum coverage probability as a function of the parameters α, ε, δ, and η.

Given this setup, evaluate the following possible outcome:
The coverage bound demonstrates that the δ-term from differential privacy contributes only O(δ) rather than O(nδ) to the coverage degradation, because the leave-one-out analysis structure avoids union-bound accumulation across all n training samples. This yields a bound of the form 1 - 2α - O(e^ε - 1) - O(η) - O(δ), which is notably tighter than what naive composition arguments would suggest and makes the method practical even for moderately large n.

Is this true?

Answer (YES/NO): NO